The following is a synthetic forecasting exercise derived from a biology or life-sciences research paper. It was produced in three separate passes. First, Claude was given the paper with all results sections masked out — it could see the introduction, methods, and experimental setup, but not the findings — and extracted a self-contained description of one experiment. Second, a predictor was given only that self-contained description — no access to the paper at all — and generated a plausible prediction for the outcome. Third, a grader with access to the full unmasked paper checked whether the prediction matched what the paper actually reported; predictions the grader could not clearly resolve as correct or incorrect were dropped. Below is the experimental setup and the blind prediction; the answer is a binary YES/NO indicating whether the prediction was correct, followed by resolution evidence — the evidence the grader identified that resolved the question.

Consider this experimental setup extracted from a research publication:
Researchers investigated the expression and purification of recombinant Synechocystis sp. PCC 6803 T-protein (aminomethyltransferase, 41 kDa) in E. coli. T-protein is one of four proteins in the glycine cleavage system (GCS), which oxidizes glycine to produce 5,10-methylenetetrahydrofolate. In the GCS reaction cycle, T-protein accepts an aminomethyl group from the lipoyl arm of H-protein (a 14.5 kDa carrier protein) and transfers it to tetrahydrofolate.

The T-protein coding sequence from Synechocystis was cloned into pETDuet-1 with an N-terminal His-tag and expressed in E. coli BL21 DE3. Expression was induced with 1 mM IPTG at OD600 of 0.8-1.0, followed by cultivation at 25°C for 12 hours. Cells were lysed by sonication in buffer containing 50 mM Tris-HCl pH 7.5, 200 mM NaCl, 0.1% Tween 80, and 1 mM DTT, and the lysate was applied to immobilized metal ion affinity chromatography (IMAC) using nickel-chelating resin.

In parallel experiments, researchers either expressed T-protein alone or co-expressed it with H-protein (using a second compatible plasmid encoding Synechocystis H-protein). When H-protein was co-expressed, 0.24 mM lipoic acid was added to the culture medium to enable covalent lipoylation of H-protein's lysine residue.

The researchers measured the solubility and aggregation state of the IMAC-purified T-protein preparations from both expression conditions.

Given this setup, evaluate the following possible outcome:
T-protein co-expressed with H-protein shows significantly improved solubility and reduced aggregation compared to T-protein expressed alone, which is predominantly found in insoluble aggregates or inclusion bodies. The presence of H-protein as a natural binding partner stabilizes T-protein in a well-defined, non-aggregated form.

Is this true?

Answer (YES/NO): YES